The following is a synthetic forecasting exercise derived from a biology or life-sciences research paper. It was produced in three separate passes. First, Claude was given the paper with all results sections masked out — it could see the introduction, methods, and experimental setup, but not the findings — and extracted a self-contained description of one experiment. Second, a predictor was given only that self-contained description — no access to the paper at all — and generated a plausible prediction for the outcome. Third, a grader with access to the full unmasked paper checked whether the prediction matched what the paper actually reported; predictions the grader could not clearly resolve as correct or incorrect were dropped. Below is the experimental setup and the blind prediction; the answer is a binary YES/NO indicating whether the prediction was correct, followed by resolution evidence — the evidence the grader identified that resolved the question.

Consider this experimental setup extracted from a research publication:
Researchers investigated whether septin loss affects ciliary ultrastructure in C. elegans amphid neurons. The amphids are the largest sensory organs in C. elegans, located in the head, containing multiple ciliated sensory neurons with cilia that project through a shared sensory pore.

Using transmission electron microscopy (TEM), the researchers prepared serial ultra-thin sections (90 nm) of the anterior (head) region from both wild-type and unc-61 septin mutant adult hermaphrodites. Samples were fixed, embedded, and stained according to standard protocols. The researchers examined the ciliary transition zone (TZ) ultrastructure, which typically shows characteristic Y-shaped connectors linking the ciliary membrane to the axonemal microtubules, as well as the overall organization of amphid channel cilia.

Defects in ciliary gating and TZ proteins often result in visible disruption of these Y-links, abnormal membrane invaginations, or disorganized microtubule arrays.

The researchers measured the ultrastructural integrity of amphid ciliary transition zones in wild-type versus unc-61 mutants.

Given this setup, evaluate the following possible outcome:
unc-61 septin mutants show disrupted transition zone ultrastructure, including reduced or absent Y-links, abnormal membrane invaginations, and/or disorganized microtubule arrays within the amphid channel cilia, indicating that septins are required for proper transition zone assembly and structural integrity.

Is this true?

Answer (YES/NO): NO